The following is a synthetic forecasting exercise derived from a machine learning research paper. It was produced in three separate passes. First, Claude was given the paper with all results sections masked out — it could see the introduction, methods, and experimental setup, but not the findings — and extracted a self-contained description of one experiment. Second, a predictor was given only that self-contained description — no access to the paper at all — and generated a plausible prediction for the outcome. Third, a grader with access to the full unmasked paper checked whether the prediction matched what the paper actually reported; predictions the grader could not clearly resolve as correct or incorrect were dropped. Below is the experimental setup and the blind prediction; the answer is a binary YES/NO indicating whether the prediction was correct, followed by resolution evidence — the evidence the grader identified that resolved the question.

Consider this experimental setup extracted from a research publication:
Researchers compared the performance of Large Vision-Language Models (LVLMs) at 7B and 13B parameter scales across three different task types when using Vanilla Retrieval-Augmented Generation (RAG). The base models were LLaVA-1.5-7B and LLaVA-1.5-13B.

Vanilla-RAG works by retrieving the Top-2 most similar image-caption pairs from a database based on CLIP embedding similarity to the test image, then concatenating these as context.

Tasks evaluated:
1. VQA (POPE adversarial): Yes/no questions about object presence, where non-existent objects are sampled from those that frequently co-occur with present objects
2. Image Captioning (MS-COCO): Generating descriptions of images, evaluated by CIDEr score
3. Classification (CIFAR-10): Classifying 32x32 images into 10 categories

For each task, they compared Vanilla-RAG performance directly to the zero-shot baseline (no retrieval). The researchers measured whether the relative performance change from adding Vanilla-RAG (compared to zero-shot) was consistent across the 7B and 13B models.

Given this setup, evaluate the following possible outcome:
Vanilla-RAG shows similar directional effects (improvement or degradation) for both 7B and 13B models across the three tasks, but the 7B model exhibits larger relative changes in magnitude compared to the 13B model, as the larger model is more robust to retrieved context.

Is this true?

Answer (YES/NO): NO